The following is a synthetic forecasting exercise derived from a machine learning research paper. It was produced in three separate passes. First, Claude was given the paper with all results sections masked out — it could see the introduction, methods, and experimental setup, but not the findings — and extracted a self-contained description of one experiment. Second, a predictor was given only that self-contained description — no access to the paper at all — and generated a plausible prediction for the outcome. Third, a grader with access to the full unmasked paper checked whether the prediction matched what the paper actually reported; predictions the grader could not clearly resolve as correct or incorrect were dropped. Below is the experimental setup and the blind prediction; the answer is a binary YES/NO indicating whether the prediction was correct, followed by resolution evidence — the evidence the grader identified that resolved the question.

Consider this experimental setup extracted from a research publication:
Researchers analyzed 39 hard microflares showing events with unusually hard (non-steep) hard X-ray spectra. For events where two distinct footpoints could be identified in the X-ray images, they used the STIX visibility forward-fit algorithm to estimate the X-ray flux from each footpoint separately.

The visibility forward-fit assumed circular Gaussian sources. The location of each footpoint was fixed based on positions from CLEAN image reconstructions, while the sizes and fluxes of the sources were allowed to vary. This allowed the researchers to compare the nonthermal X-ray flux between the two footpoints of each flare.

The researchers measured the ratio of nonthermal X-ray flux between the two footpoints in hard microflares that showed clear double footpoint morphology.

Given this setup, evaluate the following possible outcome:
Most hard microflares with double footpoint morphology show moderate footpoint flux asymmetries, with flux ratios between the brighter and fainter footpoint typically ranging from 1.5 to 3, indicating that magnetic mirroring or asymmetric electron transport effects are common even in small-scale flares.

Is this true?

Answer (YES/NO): NO